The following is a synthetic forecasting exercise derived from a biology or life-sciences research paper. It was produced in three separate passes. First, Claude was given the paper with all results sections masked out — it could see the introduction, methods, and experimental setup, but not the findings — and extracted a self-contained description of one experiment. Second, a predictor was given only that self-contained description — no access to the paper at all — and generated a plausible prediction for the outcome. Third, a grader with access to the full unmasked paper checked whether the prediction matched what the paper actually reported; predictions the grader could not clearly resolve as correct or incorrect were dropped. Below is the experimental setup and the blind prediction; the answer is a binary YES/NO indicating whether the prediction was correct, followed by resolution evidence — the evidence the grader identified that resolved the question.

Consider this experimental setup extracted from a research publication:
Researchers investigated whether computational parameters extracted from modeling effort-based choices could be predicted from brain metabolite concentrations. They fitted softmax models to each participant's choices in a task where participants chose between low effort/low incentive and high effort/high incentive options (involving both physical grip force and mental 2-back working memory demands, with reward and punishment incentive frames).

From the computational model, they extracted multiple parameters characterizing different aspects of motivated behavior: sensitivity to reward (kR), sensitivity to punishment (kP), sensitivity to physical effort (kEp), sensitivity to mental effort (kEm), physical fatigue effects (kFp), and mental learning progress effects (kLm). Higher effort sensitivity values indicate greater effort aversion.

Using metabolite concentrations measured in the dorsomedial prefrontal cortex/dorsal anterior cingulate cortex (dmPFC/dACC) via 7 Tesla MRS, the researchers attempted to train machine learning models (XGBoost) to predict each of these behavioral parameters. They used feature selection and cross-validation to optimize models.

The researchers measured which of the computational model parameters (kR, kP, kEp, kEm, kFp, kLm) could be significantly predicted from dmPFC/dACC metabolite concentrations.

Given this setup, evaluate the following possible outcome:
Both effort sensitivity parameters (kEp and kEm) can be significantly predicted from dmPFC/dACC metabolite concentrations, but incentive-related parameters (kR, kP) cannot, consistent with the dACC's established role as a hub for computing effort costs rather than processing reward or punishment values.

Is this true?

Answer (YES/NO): NO